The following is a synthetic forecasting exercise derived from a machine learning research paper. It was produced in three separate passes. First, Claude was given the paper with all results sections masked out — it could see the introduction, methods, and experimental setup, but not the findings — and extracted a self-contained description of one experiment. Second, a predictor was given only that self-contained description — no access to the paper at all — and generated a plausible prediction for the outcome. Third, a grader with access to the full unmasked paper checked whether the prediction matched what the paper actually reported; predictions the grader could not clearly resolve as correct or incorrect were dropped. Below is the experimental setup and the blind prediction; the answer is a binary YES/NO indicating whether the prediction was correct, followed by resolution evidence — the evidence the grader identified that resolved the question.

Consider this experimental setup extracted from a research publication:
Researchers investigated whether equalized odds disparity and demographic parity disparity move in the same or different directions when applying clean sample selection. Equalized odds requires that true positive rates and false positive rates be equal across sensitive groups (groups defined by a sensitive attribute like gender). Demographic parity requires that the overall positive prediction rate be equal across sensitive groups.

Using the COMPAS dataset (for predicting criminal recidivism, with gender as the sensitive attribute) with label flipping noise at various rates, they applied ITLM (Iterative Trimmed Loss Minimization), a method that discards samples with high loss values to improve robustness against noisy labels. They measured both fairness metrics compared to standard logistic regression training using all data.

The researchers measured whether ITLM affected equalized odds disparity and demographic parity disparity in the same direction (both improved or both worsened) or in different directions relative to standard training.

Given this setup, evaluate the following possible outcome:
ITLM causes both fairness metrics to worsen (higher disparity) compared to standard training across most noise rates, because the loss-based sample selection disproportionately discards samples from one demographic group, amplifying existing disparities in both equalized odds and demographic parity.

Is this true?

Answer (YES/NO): YES